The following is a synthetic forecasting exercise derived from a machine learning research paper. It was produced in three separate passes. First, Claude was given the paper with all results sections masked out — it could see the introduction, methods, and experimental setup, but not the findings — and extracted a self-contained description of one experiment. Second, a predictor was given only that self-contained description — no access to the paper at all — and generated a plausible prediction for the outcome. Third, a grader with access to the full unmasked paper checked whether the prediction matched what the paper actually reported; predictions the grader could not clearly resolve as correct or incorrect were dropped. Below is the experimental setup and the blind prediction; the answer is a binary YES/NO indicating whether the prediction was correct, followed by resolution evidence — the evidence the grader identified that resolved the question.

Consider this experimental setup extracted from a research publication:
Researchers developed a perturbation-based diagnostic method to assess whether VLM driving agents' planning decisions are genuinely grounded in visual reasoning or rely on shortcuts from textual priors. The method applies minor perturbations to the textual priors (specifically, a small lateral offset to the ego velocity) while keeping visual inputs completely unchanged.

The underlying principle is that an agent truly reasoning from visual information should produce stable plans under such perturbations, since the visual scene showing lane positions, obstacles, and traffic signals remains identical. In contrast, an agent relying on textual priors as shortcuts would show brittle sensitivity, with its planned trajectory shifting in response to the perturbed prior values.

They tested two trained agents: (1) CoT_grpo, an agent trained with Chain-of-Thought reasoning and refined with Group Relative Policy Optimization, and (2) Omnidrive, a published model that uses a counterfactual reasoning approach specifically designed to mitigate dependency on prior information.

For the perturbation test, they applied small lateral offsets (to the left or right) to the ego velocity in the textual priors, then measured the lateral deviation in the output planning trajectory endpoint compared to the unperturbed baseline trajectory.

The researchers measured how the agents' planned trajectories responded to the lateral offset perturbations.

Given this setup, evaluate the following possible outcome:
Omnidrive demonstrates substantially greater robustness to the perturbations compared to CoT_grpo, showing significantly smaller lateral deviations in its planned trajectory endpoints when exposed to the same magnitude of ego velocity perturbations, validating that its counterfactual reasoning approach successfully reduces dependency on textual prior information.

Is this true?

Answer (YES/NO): NO